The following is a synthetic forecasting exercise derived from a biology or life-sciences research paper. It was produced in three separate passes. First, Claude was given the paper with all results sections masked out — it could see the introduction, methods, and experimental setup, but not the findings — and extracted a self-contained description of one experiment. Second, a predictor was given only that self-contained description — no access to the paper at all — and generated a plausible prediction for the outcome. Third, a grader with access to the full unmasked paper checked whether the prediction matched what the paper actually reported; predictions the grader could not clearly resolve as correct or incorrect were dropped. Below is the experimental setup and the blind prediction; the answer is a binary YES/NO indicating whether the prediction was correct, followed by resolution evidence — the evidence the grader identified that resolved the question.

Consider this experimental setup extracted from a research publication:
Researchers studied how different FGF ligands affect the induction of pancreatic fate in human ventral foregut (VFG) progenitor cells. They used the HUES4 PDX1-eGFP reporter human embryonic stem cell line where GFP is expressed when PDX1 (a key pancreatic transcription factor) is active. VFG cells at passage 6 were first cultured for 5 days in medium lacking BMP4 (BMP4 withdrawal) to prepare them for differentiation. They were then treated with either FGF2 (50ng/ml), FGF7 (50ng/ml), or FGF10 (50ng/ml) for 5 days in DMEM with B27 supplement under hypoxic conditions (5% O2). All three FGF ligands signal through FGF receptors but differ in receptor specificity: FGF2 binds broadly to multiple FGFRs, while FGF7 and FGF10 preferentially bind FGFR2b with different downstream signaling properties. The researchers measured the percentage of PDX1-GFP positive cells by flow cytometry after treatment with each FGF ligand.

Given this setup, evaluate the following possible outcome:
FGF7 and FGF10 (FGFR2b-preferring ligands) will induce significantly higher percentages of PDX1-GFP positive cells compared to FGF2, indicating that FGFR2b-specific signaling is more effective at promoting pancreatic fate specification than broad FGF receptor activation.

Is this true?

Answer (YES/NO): YES